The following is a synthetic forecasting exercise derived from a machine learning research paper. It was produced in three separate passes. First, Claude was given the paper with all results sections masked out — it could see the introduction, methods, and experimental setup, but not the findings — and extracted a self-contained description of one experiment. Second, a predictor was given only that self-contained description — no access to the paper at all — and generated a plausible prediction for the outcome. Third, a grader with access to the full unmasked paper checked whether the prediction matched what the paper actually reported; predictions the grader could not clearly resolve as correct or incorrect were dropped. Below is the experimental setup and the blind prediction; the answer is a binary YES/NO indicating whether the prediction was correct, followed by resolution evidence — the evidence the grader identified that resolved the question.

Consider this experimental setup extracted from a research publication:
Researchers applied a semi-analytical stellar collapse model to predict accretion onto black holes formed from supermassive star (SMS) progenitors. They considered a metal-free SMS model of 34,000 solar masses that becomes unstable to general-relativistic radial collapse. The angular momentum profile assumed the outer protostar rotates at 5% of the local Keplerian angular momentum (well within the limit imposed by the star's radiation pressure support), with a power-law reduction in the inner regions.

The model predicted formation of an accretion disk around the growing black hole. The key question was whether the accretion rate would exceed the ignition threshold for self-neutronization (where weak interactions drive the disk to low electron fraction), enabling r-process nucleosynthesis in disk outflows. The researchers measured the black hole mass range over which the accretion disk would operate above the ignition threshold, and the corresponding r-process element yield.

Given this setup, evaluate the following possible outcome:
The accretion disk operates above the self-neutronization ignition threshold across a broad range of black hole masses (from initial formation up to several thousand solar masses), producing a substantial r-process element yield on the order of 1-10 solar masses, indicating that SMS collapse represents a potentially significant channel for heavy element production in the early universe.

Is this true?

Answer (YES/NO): NO